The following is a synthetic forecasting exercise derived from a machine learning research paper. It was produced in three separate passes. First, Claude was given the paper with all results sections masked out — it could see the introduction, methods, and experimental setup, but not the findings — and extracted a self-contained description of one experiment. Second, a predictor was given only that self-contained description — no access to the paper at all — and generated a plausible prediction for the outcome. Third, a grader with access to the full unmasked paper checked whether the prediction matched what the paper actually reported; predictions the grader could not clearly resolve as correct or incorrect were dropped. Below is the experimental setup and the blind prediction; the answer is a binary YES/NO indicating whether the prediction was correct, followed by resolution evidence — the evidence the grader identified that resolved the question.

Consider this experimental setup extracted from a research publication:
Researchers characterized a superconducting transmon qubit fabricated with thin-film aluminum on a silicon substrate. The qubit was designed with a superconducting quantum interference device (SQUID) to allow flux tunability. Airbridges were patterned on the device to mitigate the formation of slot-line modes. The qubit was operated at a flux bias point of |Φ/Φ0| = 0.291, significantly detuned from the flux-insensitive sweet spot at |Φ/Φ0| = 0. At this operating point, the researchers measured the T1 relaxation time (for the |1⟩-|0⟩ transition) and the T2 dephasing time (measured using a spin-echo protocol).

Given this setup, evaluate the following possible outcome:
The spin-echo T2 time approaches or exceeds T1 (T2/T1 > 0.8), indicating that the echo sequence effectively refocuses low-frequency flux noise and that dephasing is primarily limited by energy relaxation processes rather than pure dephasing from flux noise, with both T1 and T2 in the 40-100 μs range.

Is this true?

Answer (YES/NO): NO